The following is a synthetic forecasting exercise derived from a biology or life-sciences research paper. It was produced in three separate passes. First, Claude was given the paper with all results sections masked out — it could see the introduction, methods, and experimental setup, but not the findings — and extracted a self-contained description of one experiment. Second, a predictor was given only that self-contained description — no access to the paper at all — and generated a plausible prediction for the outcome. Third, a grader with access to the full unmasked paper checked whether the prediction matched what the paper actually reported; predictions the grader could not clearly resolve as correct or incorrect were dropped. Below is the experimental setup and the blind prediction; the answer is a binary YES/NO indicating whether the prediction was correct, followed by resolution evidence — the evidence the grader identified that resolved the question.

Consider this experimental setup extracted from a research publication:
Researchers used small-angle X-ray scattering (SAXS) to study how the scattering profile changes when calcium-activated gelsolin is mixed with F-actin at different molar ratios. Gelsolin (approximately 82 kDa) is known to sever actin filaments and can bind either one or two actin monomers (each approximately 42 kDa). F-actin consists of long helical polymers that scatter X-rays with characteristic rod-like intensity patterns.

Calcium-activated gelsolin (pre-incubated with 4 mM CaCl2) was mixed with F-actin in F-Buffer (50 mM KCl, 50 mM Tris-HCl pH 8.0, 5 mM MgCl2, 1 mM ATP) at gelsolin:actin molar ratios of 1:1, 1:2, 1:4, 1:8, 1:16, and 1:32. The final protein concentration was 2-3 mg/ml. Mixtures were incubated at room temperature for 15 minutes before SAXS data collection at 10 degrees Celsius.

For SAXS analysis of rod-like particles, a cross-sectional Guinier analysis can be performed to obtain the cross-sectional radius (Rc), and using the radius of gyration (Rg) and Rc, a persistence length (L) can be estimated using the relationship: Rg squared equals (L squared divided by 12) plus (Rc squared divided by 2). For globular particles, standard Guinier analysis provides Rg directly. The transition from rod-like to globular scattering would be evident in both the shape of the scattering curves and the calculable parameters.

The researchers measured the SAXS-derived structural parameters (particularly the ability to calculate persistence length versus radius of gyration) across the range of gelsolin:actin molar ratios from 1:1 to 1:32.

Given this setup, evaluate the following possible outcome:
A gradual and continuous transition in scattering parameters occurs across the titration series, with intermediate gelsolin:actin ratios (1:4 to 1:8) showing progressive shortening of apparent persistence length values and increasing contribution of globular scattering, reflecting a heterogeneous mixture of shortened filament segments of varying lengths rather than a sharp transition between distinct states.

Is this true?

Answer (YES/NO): YES